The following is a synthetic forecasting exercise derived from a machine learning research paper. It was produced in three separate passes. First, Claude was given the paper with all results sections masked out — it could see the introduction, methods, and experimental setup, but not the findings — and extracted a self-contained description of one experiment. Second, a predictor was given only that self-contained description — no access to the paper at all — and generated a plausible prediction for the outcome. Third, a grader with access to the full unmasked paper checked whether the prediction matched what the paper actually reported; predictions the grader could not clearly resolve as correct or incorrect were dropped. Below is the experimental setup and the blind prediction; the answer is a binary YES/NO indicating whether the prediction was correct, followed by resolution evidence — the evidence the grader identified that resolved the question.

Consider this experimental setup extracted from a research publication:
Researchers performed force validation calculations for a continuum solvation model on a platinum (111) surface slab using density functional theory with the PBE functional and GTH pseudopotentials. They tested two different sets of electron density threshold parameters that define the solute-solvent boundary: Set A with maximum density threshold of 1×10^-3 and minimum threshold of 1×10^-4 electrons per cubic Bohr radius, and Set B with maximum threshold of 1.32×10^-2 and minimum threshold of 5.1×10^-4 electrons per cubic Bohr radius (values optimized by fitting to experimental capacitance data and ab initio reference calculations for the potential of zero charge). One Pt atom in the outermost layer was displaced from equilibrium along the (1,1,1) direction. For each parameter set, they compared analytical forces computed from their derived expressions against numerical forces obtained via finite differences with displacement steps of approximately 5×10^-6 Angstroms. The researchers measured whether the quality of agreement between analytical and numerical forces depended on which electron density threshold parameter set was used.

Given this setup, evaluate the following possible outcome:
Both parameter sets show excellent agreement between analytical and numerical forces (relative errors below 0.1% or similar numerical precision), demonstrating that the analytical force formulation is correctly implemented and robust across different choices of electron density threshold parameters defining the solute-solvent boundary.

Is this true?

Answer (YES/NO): NO